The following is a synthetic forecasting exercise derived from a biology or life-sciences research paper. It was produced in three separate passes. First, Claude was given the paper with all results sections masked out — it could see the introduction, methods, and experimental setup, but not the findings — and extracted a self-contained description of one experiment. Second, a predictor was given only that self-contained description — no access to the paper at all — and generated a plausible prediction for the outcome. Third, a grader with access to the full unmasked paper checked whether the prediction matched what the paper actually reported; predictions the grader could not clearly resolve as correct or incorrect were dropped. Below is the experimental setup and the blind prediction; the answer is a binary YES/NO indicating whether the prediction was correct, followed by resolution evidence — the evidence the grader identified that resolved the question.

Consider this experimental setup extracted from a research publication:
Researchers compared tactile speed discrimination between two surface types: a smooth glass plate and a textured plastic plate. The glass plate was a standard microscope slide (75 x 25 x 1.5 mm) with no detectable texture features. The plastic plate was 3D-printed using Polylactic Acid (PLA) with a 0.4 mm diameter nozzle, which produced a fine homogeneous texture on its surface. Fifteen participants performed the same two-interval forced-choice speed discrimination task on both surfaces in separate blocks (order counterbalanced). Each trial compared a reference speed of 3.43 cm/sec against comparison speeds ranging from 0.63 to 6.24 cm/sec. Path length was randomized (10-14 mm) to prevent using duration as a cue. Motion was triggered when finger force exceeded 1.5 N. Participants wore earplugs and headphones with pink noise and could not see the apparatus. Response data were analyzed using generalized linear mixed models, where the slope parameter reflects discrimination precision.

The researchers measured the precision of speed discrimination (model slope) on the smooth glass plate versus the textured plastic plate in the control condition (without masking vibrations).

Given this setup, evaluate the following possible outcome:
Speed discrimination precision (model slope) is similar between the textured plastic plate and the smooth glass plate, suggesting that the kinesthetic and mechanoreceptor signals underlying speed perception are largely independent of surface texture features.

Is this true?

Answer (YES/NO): YES